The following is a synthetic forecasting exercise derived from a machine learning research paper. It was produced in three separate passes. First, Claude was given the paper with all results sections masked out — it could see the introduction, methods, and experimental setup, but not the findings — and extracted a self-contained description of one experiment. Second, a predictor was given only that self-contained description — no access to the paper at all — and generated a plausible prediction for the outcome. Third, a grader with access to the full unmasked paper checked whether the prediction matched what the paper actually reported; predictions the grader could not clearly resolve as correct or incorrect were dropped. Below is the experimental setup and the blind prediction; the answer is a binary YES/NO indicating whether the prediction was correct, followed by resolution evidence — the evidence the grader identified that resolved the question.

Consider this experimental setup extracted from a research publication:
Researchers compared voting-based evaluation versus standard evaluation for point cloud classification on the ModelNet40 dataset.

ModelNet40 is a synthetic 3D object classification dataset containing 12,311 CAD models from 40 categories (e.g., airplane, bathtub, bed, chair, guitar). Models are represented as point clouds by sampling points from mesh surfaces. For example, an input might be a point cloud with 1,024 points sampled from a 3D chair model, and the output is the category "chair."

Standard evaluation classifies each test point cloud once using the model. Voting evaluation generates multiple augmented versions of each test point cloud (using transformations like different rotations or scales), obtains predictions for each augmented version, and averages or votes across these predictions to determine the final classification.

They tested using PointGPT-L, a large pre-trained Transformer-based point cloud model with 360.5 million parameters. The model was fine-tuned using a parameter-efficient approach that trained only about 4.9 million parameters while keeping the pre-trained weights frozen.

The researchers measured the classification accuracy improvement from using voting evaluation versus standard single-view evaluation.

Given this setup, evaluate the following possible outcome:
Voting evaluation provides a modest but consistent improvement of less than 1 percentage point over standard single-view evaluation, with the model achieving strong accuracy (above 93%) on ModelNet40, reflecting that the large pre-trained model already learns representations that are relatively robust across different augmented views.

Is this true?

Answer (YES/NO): YES